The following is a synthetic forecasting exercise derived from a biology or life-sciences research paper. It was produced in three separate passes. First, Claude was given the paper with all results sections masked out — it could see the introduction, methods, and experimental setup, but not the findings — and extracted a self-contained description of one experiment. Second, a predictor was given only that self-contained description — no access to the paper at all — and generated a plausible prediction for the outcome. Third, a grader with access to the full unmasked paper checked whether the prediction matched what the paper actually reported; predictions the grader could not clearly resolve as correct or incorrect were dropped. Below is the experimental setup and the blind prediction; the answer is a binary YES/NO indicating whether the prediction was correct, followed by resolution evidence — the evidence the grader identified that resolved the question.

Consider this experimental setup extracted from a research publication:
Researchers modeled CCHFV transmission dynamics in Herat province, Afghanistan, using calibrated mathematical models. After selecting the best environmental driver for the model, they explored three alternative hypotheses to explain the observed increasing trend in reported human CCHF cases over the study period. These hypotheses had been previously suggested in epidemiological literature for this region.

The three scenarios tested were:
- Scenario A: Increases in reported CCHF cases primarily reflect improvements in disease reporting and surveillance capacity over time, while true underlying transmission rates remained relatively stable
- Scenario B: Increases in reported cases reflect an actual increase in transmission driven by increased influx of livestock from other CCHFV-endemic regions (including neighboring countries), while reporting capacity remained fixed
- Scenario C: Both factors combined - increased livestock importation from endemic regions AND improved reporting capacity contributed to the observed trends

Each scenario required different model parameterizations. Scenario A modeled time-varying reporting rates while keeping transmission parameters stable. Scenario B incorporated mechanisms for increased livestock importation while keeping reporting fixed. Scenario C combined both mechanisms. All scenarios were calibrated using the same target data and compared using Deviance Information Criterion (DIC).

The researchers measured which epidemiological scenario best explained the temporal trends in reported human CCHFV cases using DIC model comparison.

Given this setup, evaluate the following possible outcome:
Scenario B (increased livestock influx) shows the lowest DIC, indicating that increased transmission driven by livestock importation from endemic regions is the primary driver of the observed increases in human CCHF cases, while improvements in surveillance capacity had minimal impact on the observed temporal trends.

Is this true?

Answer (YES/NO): NO